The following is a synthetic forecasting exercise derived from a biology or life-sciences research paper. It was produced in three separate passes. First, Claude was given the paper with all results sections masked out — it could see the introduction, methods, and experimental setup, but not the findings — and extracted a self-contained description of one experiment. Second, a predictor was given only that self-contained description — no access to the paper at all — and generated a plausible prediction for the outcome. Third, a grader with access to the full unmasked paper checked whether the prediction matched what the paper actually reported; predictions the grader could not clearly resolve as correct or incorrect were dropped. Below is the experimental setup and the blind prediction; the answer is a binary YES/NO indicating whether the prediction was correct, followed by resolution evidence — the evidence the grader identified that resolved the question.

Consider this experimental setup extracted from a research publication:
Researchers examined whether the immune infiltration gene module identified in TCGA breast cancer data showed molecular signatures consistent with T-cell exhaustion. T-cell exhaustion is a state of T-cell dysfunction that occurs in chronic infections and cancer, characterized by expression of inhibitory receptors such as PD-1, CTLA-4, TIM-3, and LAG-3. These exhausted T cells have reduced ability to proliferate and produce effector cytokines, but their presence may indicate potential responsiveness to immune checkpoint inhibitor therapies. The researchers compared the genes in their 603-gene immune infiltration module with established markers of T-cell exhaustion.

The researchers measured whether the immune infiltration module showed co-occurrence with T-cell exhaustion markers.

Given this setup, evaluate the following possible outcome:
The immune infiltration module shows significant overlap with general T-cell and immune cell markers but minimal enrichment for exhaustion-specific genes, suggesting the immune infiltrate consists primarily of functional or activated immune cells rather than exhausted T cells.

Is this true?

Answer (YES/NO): NO